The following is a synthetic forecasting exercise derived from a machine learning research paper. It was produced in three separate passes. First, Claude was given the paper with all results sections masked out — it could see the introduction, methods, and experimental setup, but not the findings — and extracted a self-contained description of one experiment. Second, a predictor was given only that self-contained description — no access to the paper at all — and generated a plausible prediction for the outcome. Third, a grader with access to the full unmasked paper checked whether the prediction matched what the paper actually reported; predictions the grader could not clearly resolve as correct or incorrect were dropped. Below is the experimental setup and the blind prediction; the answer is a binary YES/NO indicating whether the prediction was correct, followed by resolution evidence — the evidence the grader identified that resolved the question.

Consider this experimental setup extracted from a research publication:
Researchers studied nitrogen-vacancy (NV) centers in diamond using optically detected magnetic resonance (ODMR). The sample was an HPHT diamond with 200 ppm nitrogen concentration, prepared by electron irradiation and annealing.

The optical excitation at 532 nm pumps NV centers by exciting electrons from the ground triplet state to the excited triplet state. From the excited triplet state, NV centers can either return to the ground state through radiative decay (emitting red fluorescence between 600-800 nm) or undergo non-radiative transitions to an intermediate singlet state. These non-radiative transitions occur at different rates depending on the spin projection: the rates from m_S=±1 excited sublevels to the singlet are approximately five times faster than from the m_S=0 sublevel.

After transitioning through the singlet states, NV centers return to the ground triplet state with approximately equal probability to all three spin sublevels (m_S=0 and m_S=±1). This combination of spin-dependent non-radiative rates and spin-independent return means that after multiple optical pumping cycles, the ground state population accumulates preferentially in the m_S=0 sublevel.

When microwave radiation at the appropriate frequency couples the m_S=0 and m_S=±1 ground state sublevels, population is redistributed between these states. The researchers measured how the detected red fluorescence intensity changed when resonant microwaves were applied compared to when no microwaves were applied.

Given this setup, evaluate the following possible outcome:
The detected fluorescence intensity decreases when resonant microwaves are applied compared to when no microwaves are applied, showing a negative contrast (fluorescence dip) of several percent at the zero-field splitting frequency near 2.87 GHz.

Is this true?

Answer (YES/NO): NO